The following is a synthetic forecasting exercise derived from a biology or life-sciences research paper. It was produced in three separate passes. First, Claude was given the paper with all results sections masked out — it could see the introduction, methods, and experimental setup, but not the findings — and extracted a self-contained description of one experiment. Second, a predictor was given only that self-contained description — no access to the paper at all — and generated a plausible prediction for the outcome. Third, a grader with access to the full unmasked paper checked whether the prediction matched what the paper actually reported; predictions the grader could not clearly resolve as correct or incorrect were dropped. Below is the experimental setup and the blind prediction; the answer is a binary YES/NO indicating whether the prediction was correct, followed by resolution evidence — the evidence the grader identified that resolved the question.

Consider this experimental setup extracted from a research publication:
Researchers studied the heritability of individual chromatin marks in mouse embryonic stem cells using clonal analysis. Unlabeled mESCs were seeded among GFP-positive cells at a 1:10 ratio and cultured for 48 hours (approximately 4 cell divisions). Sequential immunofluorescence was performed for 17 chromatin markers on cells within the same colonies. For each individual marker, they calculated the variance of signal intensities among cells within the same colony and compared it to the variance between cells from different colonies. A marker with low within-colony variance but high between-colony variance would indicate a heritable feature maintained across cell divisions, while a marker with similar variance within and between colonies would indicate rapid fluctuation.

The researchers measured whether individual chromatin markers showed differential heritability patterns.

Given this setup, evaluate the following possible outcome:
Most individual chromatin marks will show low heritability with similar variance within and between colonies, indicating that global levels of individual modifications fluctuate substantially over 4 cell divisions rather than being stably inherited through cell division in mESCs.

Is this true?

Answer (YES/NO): NO